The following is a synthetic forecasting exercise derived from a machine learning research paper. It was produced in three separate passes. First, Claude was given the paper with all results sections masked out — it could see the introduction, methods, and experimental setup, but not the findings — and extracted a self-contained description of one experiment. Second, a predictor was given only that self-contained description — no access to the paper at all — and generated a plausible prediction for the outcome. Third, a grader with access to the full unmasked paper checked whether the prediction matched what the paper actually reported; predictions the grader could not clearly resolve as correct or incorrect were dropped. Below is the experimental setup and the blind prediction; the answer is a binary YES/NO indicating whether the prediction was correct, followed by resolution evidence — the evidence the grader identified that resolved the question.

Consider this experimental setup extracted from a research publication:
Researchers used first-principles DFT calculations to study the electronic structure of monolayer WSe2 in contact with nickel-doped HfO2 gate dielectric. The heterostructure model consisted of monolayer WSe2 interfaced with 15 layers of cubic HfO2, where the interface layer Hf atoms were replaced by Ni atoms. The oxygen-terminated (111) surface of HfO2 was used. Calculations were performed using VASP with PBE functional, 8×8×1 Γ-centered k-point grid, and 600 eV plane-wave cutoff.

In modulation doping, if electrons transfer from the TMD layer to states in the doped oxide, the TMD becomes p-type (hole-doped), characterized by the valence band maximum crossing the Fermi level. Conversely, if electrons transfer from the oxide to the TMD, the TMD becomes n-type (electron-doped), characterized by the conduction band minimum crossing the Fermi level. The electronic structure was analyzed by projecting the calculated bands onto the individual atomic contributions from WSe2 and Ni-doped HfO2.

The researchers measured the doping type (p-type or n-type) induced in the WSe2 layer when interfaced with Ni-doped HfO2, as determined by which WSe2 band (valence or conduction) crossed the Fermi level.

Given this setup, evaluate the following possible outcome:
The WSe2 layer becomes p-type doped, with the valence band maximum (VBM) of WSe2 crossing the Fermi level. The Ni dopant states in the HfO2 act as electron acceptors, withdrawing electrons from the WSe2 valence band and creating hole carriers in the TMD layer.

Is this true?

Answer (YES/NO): YES